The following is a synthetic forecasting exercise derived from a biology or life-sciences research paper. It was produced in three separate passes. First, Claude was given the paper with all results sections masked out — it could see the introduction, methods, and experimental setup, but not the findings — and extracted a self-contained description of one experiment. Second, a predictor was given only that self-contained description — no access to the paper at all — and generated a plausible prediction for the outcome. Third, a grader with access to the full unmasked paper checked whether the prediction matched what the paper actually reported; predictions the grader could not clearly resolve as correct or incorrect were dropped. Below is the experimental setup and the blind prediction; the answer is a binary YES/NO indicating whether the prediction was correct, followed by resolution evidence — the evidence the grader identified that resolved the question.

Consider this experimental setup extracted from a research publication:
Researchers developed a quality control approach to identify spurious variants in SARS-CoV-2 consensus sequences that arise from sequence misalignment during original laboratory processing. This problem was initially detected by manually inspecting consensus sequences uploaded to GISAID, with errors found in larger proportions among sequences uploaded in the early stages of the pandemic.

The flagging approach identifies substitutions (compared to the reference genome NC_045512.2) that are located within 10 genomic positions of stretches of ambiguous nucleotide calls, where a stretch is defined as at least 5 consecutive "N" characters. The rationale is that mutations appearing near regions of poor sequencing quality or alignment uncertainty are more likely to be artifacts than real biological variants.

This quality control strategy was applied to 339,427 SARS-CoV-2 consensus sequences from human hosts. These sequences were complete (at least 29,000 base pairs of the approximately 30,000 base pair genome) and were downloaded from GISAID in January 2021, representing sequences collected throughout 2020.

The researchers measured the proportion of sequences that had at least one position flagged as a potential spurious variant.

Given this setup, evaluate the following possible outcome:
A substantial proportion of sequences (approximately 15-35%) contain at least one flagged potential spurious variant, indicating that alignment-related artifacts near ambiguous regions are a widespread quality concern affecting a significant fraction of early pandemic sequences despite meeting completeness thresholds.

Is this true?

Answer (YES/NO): NO